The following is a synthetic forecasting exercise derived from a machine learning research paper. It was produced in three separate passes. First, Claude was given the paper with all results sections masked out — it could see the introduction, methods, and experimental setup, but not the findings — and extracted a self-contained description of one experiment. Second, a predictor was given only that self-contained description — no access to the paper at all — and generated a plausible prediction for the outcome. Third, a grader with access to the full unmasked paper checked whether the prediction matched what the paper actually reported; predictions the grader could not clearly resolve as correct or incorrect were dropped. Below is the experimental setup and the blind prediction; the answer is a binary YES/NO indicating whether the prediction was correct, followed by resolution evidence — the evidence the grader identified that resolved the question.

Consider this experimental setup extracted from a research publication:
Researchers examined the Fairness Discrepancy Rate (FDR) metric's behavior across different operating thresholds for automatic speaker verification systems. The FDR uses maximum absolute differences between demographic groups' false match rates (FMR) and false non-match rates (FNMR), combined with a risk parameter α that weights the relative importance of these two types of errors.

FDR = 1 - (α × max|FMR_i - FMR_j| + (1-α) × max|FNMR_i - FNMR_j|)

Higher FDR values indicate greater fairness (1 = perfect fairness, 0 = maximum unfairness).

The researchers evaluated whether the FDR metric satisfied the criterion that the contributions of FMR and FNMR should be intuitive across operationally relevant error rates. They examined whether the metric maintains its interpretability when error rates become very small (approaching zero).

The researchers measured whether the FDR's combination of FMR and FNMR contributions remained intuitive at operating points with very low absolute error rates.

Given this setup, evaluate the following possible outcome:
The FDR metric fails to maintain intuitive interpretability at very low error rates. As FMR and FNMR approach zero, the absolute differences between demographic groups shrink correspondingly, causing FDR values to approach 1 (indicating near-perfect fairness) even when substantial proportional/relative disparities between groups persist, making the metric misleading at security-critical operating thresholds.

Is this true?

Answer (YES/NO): NO